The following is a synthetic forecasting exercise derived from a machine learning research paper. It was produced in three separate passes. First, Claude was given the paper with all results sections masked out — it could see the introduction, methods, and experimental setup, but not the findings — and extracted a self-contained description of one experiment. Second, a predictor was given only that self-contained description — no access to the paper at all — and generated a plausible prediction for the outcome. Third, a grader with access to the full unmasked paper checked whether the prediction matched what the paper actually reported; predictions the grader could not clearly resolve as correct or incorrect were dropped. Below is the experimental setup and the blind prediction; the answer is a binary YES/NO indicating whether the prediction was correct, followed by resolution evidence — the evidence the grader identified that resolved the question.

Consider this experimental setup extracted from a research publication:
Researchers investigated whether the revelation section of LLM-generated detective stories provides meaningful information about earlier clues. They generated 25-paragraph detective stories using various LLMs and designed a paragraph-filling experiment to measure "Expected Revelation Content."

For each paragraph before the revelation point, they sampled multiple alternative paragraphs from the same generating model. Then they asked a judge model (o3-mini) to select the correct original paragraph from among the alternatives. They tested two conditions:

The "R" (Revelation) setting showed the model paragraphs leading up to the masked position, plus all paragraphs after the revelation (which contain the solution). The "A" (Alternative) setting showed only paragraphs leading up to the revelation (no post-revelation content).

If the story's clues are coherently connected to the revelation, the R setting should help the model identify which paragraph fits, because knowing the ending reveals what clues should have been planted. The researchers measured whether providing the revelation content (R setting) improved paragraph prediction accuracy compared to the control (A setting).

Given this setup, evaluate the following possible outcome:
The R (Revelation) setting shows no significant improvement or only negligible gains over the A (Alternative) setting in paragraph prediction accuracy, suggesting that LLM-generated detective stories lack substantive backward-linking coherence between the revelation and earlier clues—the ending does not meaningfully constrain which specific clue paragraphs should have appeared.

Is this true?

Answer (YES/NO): NO